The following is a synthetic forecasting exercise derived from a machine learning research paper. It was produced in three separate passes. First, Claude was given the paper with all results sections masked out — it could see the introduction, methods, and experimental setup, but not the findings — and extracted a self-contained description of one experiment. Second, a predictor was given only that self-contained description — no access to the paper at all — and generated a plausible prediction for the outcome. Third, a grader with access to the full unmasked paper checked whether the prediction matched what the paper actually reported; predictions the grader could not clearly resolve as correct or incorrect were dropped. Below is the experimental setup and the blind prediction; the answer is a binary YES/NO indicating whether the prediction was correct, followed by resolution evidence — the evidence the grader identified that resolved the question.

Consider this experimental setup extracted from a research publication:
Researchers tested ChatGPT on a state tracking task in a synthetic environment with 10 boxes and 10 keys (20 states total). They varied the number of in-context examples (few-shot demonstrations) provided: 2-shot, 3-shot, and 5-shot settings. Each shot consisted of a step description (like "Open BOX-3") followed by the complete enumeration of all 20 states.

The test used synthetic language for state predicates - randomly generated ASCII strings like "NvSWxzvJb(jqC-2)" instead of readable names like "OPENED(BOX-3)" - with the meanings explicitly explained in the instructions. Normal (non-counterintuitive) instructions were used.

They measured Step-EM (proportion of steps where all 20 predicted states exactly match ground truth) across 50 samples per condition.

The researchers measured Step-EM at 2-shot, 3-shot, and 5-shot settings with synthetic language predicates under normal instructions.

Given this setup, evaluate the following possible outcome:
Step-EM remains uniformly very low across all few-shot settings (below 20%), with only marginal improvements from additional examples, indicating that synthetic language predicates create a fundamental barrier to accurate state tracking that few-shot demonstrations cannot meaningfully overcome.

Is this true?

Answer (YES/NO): NO